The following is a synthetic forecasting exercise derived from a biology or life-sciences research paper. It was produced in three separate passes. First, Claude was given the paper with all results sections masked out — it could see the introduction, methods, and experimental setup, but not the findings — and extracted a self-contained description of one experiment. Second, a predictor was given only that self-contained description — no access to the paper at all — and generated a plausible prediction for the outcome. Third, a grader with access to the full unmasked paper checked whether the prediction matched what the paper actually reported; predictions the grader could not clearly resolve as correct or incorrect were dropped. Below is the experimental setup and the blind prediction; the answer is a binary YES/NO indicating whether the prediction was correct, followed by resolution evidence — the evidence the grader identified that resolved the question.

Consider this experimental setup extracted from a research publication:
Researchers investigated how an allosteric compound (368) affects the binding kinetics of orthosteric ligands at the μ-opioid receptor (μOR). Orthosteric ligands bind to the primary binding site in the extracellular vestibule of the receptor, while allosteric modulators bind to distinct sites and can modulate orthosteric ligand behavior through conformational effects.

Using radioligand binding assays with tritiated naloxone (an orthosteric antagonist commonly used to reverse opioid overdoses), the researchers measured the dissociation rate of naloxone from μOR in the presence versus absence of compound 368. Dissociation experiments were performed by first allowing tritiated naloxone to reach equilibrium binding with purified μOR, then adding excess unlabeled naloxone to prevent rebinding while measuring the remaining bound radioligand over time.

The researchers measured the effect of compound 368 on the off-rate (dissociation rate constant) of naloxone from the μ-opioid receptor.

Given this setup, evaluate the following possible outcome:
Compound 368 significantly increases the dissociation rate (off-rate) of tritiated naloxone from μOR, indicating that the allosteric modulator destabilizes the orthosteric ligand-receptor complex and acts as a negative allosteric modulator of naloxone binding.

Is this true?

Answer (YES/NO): NO